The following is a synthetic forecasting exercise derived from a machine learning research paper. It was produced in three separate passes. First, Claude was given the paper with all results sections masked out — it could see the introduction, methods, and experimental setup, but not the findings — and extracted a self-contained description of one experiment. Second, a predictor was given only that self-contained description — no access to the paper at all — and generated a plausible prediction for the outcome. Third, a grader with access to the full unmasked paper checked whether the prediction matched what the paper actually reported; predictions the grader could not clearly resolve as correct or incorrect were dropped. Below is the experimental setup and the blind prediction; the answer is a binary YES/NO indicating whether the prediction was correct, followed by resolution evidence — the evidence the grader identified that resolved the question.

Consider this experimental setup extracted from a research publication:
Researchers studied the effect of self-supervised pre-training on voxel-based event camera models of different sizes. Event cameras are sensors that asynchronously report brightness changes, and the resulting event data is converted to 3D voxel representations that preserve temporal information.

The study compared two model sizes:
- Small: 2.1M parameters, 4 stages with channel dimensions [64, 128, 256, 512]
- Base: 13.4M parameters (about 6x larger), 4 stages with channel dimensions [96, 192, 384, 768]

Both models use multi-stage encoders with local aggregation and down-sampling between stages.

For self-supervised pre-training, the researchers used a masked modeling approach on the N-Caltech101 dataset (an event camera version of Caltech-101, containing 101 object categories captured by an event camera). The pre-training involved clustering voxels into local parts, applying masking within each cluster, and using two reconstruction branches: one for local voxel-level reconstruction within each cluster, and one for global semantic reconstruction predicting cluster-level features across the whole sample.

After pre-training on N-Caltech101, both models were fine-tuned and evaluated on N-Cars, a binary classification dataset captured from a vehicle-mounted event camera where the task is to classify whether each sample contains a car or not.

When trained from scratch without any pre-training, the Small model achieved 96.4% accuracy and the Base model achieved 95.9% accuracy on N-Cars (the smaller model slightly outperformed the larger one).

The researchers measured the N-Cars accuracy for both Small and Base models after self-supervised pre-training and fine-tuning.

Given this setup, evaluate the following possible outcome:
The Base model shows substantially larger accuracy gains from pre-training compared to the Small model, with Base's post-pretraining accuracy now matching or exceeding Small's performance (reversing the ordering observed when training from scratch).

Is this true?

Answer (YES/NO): YES